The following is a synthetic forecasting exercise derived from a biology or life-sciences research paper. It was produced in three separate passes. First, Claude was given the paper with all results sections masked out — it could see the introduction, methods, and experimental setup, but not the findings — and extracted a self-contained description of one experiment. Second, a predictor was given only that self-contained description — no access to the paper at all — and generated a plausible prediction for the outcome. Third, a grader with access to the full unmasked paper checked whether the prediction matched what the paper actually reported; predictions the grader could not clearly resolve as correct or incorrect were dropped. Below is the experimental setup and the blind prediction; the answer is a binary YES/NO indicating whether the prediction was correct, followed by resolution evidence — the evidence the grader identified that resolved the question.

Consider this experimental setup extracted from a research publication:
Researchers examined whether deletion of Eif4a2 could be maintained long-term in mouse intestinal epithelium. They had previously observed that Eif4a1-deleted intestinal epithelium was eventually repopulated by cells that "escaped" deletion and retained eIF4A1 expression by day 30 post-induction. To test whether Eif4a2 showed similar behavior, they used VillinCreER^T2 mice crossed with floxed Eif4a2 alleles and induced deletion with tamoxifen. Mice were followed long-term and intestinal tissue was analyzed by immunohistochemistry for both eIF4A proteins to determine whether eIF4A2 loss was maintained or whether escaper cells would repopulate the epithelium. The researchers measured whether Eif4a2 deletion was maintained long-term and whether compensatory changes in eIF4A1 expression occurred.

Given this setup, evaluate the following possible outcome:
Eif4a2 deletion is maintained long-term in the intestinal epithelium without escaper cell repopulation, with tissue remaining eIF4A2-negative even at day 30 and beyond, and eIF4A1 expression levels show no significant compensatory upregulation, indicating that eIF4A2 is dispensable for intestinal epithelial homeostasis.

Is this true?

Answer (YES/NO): NO